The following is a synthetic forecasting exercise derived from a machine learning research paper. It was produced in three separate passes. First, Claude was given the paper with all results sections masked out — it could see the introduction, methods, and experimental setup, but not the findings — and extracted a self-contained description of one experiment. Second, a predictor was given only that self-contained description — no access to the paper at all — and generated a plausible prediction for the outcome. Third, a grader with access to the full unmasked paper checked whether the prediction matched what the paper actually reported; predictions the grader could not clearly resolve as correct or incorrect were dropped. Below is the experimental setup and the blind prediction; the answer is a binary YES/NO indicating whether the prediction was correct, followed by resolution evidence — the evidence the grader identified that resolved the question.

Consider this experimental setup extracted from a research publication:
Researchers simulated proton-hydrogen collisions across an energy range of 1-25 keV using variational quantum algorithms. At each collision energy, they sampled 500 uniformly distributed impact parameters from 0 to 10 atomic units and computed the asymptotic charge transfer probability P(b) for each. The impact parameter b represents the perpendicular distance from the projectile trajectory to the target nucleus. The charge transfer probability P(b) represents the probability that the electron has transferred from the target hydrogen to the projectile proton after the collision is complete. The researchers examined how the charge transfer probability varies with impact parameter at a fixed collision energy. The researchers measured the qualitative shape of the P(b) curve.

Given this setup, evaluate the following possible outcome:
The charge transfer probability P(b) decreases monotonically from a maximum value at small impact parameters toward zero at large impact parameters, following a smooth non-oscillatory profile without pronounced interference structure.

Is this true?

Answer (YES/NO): NO